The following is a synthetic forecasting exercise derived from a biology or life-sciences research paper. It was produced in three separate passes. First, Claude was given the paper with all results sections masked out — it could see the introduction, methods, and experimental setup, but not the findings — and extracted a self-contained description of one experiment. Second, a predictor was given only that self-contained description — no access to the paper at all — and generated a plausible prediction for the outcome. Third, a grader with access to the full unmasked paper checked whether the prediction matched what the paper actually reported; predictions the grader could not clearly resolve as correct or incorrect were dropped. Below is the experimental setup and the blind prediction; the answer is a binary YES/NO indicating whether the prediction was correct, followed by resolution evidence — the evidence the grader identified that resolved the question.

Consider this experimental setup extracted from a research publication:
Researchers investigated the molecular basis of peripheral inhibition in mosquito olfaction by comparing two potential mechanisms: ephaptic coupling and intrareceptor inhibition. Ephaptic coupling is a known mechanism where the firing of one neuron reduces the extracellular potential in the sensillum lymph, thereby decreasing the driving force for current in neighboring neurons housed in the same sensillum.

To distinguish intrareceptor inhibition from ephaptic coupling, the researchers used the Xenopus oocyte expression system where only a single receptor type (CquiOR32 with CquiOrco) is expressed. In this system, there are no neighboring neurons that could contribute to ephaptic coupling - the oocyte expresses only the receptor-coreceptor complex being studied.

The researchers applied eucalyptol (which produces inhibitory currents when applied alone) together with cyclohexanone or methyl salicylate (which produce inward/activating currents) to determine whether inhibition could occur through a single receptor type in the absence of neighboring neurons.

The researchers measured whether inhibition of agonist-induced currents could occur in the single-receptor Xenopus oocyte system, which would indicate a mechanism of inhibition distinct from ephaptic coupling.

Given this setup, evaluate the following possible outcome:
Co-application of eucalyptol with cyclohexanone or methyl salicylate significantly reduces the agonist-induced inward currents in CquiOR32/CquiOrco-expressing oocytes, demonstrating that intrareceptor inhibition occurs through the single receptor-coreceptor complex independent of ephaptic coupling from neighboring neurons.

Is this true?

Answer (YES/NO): YES